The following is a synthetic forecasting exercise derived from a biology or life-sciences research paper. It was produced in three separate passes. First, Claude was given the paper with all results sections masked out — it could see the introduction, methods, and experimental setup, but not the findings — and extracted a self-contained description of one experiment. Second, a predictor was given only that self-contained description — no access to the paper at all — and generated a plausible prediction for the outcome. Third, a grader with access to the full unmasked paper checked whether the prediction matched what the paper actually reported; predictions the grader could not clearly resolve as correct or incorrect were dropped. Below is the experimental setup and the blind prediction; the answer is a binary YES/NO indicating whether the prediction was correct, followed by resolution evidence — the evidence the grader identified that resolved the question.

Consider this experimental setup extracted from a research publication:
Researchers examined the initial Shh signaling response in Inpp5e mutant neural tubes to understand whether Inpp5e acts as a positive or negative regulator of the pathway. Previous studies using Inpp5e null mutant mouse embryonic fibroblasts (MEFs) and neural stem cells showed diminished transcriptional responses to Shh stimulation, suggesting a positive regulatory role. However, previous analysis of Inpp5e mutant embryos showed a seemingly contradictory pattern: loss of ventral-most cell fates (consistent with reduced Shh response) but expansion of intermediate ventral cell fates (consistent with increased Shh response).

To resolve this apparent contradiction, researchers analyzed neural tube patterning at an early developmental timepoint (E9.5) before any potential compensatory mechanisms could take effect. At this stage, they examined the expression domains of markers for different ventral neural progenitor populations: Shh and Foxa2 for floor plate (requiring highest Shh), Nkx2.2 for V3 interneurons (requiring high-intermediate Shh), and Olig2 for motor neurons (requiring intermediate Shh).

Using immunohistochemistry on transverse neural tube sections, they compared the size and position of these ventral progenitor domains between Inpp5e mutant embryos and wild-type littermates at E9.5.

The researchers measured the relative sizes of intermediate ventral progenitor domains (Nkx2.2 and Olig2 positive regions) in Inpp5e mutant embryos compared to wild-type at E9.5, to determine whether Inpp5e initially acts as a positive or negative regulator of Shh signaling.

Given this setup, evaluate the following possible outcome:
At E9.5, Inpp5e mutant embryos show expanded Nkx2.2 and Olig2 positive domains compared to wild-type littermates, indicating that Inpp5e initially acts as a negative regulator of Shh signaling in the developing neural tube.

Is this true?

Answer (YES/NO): YES